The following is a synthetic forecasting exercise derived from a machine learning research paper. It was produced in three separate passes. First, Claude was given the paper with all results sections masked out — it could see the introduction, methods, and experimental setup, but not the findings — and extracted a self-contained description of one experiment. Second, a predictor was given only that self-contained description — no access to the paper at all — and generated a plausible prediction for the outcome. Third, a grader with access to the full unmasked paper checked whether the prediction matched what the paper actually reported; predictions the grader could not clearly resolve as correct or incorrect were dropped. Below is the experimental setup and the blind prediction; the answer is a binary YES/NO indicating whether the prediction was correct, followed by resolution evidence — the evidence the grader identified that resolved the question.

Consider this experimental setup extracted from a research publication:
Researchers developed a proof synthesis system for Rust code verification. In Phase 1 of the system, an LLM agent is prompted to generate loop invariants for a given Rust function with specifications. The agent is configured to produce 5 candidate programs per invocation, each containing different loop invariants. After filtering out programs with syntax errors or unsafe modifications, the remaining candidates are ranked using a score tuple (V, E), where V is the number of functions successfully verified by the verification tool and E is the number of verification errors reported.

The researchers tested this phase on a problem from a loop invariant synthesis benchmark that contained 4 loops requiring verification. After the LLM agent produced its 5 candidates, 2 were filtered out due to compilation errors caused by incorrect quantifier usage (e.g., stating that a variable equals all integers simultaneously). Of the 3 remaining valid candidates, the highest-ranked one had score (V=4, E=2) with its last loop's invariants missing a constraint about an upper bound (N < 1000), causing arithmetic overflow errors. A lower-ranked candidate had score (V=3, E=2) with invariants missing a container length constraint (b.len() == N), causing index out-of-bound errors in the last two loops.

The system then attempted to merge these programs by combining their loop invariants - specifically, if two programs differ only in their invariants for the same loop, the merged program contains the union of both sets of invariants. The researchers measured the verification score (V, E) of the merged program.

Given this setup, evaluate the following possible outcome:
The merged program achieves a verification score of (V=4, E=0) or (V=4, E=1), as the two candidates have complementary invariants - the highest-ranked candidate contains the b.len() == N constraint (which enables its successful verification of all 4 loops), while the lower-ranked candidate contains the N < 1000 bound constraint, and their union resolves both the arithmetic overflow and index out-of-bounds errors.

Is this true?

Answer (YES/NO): NO